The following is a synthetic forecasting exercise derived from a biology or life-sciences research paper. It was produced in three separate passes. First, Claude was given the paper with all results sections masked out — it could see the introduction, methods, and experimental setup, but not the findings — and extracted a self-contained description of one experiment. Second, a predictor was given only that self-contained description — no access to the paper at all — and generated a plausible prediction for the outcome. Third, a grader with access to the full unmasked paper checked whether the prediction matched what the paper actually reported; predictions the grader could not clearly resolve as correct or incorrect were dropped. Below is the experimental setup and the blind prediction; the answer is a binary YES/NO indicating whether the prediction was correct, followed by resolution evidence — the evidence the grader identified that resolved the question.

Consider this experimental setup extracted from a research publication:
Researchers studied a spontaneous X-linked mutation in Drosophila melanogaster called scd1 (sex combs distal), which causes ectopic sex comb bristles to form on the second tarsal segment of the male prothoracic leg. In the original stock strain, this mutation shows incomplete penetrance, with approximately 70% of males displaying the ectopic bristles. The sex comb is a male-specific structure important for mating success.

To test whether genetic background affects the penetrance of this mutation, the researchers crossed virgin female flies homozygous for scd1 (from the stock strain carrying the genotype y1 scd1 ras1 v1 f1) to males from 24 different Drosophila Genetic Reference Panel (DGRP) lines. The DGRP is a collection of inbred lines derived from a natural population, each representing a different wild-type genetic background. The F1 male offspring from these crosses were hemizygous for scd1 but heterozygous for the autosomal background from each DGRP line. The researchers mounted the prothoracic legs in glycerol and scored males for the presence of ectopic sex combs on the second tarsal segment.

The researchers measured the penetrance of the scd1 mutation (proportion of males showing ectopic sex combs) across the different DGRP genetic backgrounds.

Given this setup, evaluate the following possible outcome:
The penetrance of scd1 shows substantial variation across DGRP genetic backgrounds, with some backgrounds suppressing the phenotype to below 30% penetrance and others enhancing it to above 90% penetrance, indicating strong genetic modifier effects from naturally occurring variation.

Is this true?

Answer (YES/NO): NO